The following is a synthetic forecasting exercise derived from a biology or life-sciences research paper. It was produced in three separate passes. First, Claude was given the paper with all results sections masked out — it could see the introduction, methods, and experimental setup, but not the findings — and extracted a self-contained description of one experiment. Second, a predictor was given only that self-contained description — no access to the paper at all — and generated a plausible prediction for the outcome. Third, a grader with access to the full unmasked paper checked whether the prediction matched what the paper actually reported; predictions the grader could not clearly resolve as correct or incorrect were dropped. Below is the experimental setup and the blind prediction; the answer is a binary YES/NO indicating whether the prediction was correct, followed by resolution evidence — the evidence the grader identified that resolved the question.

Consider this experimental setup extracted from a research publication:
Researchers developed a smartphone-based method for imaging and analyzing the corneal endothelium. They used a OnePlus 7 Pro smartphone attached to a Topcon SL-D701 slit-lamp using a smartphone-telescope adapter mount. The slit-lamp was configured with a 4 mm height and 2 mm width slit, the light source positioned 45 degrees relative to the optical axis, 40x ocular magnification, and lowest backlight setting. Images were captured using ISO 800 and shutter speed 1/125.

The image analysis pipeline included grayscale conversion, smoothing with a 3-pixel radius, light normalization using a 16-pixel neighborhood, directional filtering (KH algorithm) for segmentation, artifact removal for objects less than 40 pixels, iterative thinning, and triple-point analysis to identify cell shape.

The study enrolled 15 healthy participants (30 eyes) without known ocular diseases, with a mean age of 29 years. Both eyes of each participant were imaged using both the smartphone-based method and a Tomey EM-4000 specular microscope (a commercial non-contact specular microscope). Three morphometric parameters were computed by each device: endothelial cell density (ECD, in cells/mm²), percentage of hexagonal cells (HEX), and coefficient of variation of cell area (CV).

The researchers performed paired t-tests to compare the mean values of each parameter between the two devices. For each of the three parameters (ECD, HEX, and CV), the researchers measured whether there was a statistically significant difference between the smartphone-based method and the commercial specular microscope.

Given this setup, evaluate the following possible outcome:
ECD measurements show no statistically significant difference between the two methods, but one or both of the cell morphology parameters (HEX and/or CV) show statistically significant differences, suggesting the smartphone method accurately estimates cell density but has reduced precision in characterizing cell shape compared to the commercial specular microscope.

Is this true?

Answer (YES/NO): YES